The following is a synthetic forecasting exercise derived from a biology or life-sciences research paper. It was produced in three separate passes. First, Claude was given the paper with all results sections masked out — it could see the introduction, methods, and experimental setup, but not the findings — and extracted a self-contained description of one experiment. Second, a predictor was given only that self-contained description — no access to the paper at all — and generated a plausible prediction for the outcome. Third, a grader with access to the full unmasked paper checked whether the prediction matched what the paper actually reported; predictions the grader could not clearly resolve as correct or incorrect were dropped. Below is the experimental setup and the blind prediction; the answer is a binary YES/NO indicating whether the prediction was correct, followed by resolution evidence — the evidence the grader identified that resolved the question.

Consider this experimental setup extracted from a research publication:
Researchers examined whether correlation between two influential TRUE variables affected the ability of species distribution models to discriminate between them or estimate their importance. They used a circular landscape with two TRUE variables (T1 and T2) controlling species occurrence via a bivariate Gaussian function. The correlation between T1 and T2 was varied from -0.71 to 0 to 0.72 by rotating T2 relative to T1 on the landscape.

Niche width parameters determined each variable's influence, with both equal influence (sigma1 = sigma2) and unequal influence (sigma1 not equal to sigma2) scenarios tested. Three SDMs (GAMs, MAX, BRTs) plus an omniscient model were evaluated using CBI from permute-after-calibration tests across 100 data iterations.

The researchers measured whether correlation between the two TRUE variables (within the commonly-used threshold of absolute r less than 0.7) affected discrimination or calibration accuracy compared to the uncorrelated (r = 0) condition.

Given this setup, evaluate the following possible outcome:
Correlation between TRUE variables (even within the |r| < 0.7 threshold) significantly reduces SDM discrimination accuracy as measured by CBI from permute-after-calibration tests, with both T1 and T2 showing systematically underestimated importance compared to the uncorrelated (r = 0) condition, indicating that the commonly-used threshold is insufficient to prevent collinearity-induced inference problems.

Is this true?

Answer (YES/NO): NO